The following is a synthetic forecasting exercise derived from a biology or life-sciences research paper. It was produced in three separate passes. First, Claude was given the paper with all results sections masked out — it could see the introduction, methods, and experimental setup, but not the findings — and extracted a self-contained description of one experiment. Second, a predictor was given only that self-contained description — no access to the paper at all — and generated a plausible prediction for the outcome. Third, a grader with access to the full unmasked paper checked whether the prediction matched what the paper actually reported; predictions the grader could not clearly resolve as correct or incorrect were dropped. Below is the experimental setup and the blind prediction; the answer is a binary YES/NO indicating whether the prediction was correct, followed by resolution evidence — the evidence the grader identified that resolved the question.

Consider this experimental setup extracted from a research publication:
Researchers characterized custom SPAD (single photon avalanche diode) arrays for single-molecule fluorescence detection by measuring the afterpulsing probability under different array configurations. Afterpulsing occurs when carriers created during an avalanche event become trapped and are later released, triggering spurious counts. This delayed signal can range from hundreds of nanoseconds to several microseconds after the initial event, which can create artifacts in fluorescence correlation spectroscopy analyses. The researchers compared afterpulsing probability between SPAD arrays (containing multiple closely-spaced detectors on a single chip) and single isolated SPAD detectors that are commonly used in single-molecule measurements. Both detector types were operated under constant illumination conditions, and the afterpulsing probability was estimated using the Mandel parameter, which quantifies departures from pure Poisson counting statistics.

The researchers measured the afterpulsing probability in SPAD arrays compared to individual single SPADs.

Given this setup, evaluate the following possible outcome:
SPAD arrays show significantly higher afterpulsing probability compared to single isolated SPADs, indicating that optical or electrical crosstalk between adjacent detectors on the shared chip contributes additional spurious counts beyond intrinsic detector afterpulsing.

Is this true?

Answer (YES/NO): NO